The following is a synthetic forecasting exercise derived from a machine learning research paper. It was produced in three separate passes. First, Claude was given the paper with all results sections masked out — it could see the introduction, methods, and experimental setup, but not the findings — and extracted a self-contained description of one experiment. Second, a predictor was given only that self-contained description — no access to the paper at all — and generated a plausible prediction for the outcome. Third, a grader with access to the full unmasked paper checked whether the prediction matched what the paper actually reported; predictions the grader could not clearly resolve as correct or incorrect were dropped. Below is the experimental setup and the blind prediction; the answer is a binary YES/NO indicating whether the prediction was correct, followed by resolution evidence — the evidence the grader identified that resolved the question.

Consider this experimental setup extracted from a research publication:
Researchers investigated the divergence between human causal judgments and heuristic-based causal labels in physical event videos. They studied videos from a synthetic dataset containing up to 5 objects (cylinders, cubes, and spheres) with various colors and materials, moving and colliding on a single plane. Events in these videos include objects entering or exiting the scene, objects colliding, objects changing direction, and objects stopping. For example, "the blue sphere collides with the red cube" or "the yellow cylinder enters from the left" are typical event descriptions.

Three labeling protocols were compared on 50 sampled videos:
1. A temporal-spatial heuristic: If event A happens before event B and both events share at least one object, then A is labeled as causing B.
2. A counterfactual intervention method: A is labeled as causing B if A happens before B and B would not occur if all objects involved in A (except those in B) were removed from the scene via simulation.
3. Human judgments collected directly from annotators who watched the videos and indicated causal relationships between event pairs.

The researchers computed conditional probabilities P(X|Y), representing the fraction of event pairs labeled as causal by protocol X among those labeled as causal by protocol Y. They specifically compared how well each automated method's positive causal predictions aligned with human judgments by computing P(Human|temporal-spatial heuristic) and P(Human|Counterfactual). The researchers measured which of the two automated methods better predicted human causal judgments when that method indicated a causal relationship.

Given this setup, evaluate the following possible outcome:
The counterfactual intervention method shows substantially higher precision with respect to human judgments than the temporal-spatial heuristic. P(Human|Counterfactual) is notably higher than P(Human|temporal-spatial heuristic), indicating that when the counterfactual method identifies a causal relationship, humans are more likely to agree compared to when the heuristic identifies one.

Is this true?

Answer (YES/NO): NO